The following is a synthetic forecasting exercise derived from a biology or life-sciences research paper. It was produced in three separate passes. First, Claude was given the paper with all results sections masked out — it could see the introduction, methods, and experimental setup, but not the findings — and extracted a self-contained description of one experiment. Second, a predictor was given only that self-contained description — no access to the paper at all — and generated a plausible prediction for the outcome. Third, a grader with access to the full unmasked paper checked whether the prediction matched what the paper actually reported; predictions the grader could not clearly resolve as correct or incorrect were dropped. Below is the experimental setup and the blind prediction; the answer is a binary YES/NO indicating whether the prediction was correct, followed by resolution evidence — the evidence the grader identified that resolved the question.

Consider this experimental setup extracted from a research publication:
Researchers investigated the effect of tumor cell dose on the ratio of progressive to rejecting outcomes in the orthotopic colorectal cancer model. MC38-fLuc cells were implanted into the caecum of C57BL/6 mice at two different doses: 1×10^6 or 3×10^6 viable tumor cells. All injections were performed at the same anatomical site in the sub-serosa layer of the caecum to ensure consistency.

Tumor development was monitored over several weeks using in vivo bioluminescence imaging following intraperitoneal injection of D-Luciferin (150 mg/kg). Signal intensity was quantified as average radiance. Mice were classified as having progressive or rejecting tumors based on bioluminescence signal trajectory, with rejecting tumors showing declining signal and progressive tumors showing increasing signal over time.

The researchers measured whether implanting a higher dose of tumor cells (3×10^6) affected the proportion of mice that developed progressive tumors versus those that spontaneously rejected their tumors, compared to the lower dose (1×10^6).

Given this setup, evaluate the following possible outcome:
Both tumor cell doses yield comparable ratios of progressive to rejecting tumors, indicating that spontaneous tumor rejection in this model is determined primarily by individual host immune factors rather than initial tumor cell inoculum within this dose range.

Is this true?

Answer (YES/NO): NO